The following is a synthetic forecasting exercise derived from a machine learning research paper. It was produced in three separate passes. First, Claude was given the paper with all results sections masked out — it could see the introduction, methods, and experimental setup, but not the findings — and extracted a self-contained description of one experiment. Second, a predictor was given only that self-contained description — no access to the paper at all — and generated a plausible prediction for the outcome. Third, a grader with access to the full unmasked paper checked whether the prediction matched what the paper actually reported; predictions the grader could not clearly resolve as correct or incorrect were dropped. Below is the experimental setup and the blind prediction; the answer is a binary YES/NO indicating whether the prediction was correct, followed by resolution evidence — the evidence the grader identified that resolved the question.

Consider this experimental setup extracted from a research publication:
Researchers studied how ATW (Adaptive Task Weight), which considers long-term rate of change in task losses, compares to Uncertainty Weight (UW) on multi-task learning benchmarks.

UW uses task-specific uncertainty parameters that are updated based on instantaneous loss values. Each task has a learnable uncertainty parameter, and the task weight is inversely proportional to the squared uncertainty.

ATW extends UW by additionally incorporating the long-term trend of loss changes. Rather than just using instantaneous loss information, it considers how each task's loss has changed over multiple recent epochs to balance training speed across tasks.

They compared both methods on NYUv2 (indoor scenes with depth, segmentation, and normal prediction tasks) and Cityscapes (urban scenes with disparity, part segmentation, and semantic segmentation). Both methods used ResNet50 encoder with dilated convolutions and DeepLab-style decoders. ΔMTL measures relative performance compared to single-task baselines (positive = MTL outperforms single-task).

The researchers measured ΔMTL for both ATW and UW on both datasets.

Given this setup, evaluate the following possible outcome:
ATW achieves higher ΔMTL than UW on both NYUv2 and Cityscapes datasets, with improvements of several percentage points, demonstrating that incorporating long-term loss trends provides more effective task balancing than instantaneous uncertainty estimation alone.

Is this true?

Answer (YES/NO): NO